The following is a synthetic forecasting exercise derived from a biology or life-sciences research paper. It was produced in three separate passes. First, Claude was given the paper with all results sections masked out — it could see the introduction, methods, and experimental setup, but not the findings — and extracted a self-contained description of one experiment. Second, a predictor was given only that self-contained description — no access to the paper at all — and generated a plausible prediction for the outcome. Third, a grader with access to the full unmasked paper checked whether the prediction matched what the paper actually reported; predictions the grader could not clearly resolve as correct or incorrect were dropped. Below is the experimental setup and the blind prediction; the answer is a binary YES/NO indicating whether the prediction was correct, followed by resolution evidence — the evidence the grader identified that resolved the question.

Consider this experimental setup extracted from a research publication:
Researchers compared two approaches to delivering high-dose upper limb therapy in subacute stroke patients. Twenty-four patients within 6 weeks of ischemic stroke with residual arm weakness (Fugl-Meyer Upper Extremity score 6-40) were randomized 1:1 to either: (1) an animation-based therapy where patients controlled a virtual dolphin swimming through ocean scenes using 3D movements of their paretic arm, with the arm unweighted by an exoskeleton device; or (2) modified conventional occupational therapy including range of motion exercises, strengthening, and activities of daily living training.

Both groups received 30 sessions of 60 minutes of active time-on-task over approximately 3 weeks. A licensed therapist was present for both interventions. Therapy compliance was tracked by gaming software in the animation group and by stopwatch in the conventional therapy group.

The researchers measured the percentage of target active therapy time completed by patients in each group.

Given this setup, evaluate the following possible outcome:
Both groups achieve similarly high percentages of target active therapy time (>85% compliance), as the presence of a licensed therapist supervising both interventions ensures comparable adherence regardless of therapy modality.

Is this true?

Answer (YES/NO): YES